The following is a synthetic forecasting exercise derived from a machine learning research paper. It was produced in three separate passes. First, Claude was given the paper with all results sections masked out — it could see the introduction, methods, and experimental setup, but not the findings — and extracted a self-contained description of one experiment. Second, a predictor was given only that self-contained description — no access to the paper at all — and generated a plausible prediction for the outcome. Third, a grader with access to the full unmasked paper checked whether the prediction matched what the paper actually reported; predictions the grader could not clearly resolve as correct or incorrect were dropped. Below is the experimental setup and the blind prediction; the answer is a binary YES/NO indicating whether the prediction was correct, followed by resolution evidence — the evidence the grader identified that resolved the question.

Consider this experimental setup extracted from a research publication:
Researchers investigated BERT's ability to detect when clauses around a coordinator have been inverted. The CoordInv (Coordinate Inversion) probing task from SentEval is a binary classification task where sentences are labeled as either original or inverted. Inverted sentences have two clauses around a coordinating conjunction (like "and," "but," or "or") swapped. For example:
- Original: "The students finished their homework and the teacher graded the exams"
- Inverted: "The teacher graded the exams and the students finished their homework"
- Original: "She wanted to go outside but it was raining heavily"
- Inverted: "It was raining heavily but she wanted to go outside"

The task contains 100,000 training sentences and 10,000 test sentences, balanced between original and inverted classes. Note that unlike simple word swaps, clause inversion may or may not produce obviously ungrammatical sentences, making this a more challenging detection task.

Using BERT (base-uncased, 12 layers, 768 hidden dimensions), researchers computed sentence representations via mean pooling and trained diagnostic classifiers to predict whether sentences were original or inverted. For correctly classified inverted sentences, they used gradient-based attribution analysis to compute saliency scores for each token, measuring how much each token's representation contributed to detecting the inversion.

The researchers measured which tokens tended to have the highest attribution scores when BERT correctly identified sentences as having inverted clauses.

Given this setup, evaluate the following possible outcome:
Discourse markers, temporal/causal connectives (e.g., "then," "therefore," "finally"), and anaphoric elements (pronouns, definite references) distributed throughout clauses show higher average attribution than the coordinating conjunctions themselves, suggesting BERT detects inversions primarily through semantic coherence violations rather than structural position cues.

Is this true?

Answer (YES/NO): NO